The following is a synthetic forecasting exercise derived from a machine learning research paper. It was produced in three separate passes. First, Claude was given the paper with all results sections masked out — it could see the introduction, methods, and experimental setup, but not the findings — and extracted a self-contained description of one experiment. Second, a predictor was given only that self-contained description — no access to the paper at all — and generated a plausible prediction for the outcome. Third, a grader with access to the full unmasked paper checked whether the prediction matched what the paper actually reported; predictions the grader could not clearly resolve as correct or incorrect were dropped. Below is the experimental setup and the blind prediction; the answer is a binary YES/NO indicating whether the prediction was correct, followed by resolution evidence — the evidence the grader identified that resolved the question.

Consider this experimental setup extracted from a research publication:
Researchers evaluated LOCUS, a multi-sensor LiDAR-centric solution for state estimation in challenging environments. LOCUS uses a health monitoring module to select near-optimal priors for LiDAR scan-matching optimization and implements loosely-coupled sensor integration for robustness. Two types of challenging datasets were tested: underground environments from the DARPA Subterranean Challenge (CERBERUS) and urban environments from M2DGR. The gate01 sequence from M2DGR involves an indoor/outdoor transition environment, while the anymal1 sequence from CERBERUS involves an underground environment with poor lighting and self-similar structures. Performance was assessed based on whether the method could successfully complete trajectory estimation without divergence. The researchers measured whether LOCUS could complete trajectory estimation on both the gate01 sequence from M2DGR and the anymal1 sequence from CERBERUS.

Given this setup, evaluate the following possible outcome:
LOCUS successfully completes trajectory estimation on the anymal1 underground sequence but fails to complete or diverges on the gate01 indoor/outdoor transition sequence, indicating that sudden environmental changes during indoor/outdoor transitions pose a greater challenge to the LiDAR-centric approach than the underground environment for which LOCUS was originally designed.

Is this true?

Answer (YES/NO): NO